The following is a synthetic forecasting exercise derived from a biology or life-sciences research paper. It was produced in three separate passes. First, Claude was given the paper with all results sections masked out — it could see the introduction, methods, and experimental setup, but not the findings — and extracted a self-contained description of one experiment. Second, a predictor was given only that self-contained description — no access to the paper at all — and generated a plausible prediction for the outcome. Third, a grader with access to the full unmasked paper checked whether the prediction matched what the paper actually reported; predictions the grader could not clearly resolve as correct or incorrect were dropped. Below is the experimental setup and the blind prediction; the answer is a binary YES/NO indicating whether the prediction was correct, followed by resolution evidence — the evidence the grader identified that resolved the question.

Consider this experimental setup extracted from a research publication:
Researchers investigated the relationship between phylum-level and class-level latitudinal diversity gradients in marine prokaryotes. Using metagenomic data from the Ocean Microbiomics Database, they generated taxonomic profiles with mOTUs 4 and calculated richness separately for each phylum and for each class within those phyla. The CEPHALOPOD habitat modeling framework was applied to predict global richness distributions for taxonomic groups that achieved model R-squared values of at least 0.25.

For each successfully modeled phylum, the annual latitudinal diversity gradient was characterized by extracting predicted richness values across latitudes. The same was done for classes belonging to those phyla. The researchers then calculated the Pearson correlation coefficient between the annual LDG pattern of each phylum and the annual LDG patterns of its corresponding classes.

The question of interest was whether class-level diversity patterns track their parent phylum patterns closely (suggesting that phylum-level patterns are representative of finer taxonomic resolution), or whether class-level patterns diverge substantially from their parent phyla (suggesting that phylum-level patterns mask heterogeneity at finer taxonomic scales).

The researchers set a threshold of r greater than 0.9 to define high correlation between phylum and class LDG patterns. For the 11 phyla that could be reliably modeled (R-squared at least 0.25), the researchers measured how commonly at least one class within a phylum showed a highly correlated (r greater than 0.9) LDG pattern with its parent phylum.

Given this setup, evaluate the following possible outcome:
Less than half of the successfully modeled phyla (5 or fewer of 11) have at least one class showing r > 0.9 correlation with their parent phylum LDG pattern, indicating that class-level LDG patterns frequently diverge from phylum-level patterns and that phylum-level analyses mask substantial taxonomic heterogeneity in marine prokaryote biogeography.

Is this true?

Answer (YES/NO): NO